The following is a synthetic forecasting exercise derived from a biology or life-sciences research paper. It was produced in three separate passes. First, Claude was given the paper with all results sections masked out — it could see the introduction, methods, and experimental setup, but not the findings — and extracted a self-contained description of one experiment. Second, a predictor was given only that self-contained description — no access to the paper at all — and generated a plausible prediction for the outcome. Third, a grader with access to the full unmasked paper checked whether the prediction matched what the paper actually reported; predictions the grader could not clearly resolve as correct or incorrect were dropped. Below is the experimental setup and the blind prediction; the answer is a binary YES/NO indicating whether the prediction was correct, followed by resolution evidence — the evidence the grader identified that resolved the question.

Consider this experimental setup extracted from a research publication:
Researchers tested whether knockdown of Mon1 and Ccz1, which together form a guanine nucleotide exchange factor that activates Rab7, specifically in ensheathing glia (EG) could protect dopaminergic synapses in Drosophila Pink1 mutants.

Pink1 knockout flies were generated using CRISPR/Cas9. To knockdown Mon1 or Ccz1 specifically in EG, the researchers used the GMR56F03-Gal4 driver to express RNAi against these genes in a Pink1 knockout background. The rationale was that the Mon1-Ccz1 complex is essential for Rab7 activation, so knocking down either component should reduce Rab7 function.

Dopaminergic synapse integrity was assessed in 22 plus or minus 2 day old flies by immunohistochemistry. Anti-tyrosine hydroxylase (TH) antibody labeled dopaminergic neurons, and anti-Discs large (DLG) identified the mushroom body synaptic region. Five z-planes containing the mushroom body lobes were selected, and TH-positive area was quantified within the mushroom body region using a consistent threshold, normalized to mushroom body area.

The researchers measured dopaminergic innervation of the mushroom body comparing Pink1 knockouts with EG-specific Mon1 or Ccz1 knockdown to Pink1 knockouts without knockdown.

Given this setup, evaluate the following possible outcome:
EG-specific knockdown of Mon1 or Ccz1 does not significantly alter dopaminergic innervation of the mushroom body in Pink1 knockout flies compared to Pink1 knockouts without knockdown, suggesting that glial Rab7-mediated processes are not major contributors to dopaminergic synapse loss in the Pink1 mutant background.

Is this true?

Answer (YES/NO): NO